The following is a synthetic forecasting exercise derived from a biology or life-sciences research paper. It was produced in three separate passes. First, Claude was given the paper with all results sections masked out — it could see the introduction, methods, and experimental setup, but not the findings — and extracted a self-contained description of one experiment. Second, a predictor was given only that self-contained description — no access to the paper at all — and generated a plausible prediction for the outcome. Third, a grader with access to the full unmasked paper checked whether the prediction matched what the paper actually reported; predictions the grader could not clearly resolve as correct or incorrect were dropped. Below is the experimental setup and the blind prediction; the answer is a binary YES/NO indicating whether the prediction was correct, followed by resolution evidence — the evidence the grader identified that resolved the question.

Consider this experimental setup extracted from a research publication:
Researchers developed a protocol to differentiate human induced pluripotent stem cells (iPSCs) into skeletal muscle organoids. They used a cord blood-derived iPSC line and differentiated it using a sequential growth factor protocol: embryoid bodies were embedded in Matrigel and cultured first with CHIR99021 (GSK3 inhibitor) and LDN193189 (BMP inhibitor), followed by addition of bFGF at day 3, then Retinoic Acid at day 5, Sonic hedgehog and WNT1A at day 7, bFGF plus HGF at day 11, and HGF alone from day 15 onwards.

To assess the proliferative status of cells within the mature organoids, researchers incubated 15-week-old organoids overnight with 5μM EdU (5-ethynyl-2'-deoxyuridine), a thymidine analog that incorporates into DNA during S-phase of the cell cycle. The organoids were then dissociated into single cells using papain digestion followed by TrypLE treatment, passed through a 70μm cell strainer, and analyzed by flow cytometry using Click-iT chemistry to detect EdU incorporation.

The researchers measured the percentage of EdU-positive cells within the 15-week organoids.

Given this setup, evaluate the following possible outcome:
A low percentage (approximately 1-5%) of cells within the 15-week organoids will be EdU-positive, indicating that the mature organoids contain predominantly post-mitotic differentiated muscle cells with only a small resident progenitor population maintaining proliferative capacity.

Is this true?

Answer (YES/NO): YES